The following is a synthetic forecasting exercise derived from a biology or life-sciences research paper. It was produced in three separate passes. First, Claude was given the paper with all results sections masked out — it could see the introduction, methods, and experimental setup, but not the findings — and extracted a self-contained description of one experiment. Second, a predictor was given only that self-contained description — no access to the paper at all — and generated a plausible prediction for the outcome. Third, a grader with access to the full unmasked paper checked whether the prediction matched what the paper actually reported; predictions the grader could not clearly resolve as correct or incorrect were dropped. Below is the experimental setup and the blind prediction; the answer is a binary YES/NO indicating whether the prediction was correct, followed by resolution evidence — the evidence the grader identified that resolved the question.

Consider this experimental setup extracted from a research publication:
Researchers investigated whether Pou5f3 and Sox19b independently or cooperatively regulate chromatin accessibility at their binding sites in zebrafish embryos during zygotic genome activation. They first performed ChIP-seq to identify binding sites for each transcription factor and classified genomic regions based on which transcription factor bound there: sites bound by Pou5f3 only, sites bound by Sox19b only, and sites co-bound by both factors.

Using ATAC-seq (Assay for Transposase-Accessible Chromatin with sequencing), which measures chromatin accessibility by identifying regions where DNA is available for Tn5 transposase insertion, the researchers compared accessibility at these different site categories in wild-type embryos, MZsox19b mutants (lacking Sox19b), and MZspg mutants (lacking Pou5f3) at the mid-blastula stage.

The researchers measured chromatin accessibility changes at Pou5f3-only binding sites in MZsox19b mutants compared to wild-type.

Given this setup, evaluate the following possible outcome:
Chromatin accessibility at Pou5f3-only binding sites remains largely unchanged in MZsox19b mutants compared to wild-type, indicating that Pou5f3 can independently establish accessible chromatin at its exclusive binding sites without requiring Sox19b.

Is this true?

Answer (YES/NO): YES